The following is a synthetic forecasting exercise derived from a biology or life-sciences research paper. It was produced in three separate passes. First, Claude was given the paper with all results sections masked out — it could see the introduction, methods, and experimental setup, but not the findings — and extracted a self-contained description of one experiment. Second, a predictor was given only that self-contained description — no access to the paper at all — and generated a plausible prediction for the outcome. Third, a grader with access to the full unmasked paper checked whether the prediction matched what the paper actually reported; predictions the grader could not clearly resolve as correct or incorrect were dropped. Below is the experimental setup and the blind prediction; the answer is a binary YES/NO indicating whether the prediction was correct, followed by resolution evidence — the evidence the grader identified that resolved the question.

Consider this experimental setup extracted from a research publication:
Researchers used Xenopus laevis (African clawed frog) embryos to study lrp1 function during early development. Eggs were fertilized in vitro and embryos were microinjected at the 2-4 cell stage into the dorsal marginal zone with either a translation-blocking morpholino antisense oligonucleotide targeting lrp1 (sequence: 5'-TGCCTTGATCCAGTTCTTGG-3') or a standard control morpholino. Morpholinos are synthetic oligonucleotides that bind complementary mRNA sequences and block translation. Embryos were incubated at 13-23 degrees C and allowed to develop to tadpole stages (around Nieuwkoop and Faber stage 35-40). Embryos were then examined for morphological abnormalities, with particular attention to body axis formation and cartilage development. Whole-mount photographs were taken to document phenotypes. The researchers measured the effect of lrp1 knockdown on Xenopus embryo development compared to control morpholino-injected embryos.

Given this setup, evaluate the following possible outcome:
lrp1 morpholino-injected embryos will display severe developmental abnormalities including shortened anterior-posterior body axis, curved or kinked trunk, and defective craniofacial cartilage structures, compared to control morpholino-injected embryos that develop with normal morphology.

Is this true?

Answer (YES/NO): NO